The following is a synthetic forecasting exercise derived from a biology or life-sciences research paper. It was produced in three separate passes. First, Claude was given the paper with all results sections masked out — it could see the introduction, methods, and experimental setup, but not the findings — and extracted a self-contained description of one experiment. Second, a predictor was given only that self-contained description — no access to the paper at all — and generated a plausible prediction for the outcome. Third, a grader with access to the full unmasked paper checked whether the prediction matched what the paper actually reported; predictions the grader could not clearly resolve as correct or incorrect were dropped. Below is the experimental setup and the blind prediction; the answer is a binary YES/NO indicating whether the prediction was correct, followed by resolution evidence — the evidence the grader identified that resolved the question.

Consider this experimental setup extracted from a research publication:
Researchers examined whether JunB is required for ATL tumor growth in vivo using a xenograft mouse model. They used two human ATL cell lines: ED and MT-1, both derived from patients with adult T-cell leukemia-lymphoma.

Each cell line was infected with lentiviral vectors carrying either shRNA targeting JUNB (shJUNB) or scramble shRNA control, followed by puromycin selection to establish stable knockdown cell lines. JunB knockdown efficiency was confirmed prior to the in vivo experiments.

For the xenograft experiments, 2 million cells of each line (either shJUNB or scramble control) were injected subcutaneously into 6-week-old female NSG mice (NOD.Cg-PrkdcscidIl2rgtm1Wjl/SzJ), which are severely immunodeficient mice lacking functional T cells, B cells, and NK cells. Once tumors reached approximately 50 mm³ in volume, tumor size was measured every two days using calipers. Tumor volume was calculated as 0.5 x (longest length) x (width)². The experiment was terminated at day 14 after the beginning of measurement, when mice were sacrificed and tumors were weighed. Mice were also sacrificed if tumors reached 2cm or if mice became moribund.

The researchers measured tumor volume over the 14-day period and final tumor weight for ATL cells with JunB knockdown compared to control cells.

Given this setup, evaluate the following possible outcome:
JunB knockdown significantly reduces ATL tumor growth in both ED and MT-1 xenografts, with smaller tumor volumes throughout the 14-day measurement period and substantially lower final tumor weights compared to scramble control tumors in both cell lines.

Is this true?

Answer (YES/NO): YES